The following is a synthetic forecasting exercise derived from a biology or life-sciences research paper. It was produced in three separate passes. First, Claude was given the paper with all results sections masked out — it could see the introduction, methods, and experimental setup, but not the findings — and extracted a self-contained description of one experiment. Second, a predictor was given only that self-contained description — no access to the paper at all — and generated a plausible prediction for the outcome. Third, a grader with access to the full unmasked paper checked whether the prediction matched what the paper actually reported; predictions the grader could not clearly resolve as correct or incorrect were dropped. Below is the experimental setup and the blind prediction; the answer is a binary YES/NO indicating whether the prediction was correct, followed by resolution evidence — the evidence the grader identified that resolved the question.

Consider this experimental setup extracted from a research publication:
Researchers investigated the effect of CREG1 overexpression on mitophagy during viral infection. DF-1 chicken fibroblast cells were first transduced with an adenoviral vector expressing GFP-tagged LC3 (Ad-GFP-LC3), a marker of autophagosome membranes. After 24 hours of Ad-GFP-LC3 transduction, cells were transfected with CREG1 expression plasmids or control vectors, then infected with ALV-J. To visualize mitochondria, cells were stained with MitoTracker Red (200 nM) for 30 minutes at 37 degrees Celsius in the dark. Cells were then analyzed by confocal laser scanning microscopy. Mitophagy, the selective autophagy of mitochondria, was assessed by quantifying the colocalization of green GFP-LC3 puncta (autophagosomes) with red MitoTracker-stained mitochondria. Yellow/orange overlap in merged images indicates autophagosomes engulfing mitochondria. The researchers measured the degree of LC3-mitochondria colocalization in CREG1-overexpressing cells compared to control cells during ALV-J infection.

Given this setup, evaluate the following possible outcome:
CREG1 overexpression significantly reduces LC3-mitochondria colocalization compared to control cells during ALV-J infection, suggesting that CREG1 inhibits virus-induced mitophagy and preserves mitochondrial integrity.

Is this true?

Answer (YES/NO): NO